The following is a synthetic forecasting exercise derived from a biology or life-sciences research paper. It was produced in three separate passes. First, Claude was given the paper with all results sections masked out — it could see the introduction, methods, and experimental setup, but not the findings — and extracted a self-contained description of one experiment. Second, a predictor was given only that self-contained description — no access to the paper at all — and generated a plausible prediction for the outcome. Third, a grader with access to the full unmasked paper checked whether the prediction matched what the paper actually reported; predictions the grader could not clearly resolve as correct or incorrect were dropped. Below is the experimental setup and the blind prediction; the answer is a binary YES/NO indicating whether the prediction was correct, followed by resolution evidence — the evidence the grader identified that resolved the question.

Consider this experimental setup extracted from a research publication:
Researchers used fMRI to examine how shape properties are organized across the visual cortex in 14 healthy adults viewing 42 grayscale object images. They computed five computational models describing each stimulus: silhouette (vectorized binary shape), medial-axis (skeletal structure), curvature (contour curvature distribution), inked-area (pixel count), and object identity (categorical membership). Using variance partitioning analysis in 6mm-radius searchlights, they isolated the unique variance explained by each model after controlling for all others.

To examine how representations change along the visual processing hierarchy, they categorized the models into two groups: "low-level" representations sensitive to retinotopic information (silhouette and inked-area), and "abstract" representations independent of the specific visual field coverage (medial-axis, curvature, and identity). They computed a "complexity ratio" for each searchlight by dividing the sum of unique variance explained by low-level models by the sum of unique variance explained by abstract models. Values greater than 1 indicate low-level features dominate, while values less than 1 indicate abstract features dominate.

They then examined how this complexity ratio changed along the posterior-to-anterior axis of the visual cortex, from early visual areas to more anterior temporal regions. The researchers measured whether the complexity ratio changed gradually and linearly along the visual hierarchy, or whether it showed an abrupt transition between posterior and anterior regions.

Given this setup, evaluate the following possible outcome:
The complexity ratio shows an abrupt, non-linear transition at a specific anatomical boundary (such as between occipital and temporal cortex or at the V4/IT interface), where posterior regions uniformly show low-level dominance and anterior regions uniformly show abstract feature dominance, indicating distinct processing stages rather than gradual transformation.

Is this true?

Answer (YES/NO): YES